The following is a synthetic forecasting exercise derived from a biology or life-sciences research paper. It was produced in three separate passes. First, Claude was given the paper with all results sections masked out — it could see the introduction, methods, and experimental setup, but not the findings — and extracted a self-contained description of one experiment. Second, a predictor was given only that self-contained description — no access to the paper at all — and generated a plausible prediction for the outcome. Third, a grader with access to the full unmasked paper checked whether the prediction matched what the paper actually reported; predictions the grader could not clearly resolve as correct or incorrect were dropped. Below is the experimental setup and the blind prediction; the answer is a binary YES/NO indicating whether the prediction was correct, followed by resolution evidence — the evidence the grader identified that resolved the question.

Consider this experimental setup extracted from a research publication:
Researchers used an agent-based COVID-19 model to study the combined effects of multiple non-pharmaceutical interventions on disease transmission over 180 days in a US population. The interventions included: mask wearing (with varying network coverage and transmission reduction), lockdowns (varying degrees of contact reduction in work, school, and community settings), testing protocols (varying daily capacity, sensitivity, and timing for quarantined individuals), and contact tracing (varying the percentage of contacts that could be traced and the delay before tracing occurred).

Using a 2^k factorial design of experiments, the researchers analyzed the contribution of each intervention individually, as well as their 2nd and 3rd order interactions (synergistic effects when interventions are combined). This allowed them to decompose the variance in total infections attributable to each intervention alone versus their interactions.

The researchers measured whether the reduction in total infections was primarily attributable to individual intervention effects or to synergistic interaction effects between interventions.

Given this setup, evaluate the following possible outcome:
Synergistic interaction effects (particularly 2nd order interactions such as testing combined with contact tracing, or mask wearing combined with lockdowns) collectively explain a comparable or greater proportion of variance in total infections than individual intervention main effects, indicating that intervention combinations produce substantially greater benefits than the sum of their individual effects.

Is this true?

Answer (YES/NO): NO